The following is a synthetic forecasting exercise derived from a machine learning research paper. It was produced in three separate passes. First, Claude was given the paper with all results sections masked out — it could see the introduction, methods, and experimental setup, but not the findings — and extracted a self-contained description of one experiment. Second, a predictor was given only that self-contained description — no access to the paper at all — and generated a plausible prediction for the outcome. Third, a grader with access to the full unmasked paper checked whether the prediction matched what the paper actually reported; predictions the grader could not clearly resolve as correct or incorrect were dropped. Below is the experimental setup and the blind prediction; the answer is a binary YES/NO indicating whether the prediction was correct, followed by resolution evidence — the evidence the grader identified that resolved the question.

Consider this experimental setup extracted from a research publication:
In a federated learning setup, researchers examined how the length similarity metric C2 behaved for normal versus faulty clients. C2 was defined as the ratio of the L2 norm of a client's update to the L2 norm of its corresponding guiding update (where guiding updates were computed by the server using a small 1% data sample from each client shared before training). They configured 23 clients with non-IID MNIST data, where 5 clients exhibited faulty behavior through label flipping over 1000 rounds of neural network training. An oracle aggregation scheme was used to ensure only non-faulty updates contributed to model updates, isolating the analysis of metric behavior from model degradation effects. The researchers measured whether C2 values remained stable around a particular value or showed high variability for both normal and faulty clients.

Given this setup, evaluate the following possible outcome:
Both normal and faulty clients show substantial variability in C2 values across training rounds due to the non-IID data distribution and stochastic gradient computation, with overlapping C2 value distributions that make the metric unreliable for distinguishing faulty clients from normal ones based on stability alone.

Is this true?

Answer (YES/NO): NO